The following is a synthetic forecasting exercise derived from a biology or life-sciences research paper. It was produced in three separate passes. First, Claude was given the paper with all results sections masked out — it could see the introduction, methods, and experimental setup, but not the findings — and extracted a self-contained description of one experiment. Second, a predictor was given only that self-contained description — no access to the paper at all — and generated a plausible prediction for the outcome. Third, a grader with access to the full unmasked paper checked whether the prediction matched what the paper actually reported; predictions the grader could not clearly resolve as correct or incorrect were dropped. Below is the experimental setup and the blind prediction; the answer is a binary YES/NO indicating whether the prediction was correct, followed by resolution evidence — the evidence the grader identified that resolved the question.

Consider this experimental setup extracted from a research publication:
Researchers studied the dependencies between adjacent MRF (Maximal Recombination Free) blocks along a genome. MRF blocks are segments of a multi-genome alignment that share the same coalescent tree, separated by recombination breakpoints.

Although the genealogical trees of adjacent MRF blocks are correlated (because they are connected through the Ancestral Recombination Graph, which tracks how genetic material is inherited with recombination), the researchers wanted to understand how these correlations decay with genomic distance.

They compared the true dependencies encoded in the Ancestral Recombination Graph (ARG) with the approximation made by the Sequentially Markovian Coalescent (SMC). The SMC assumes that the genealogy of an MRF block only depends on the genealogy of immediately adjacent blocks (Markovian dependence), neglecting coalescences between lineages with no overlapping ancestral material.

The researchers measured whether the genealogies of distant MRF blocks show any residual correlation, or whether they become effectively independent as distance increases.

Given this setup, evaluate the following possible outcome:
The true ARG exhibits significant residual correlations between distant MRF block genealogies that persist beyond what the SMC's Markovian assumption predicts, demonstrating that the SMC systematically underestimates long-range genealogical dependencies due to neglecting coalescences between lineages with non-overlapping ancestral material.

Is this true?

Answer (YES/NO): NO